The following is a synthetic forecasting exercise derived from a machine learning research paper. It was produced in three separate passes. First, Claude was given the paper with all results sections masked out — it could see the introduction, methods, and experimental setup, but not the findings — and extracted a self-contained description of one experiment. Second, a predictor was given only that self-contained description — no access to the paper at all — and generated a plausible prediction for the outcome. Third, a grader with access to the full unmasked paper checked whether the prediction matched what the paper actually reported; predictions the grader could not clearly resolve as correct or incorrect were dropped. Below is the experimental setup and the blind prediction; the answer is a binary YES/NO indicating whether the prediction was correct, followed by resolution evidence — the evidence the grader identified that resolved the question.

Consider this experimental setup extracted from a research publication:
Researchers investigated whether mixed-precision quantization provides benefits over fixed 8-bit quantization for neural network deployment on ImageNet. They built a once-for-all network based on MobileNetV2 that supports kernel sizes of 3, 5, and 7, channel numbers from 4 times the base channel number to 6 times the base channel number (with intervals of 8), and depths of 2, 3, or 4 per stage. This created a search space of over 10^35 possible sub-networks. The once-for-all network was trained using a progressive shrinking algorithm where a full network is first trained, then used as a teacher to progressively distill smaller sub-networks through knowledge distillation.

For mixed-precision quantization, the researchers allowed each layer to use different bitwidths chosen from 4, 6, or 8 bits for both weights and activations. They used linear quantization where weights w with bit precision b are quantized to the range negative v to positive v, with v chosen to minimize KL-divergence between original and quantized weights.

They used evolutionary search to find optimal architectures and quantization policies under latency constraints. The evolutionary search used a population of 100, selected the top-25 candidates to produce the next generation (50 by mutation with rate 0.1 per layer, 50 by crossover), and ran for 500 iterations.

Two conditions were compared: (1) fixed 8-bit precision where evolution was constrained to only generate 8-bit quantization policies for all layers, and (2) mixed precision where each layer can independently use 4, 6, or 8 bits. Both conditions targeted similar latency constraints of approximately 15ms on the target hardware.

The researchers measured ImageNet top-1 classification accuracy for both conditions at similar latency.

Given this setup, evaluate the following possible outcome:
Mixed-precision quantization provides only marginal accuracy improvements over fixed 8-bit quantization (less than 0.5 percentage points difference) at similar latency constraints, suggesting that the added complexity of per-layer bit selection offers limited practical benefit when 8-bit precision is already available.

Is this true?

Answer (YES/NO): YES